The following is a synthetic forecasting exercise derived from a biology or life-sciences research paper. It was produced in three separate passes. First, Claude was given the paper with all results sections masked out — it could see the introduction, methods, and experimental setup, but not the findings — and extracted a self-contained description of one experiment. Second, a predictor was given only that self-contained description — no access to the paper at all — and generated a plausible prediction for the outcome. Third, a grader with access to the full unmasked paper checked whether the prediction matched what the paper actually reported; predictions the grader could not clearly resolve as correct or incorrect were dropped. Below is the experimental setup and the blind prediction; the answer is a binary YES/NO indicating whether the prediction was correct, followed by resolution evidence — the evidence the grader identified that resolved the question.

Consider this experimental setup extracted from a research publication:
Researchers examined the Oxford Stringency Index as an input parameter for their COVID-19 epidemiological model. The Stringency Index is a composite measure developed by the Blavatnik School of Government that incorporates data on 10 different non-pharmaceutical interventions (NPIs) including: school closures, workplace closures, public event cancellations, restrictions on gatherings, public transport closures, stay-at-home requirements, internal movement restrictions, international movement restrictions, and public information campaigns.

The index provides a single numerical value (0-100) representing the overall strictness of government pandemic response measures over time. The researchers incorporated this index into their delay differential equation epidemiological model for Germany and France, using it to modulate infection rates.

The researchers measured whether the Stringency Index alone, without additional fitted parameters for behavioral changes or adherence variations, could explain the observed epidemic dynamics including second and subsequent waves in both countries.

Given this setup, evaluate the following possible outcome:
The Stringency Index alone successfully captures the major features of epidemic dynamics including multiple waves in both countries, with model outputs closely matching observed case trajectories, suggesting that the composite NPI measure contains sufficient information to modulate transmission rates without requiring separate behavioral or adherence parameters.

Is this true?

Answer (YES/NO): NO